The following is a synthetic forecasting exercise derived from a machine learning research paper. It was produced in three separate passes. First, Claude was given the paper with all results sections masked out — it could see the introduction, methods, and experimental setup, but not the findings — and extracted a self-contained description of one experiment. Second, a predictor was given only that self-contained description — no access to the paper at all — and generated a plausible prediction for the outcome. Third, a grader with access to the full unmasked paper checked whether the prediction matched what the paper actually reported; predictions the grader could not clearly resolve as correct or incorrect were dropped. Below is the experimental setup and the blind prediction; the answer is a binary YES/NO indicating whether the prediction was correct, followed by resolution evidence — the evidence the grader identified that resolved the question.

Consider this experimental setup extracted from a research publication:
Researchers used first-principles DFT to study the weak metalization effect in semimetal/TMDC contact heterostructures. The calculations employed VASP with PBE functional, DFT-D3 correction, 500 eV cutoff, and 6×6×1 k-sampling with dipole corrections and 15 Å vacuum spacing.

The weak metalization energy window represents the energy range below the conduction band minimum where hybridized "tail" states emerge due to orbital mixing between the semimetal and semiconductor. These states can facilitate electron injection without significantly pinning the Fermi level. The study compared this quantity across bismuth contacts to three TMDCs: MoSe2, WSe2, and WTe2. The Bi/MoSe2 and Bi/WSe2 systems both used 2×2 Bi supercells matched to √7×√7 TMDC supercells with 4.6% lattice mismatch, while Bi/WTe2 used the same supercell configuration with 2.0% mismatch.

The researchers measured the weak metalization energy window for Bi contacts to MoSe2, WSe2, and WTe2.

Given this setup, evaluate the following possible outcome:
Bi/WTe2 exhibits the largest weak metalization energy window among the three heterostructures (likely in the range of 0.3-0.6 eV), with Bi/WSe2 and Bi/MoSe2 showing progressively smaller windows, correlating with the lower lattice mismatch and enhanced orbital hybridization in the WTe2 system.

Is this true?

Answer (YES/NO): YES